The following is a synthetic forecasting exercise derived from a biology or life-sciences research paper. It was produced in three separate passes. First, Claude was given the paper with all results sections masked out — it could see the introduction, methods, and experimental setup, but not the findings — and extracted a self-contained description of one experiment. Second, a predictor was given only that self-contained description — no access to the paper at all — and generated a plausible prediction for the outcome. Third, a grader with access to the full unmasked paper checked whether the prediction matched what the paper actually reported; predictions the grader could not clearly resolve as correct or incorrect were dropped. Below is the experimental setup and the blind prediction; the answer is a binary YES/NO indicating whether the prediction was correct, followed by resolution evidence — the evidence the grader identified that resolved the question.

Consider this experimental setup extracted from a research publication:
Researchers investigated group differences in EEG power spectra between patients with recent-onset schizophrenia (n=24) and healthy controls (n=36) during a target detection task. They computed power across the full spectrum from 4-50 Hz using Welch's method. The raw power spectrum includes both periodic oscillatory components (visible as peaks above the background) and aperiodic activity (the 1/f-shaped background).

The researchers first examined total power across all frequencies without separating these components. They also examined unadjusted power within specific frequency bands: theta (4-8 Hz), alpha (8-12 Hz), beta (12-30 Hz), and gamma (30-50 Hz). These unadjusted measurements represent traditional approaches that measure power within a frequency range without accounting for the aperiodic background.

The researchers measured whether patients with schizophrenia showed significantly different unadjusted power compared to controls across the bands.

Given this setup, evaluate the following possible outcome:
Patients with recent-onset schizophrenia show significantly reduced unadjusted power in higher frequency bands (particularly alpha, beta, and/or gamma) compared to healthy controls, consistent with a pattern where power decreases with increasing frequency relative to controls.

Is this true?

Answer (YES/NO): YES